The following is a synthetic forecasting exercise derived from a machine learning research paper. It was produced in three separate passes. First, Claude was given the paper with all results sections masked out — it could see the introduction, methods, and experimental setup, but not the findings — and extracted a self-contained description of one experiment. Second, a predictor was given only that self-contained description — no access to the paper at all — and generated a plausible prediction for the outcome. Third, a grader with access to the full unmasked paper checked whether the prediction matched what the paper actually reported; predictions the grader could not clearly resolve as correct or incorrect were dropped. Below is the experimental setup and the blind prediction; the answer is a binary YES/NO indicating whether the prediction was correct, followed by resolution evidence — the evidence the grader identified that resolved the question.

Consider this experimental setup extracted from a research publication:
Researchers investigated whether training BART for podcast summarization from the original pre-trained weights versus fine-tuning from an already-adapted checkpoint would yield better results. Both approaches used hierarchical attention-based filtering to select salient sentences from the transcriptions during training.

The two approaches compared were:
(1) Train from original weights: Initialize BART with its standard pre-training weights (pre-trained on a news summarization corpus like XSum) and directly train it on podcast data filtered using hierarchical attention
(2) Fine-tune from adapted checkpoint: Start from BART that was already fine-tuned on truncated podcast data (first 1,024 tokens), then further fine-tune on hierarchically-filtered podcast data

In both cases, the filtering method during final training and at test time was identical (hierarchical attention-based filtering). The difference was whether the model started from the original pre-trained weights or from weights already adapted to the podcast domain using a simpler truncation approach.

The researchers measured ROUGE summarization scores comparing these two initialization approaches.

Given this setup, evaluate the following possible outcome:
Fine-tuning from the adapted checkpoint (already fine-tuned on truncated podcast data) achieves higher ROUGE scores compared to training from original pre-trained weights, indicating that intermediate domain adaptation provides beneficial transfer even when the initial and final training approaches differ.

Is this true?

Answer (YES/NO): NO